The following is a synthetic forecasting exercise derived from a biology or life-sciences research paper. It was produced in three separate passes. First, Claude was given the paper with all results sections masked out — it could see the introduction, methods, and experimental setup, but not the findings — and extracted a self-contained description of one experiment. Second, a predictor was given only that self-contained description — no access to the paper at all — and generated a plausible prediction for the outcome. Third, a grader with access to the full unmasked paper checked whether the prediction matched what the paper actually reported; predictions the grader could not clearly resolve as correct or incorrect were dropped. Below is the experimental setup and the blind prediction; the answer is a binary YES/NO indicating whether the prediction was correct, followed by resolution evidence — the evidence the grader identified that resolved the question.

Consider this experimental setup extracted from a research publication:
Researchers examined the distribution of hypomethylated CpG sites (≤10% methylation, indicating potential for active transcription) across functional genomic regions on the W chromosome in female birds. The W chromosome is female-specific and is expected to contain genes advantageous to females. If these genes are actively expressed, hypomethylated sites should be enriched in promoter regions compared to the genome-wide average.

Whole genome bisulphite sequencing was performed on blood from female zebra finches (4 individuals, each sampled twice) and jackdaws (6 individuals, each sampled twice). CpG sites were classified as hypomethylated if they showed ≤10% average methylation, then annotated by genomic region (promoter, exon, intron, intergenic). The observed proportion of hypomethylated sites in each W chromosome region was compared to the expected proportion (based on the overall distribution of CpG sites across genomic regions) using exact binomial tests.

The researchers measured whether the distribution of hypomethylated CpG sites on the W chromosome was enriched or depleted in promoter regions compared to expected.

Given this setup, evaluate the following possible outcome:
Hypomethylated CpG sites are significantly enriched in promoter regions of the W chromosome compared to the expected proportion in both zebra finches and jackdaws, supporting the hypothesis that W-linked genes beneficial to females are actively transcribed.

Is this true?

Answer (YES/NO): YES